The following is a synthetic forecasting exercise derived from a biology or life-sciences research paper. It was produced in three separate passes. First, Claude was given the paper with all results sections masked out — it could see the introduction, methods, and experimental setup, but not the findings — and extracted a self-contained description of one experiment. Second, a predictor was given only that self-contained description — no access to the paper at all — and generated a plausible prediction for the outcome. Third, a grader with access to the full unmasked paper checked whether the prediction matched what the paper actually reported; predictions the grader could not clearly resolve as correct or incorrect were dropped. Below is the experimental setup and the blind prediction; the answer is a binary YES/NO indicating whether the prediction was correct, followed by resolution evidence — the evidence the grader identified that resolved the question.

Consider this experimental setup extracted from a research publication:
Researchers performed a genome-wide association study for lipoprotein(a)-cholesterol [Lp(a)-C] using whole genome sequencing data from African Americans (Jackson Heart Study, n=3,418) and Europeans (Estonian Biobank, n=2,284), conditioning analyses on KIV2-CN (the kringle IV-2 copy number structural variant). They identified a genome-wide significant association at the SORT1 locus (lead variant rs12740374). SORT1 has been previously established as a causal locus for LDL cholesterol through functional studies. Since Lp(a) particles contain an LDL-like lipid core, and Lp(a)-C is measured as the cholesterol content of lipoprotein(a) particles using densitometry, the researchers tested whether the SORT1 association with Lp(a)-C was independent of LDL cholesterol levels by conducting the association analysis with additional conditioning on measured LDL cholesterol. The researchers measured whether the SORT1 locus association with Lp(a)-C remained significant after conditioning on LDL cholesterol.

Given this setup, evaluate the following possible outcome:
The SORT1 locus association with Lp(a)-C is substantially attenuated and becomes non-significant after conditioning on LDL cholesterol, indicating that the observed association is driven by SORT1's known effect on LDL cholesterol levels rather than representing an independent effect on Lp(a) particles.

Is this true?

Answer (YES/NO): NO